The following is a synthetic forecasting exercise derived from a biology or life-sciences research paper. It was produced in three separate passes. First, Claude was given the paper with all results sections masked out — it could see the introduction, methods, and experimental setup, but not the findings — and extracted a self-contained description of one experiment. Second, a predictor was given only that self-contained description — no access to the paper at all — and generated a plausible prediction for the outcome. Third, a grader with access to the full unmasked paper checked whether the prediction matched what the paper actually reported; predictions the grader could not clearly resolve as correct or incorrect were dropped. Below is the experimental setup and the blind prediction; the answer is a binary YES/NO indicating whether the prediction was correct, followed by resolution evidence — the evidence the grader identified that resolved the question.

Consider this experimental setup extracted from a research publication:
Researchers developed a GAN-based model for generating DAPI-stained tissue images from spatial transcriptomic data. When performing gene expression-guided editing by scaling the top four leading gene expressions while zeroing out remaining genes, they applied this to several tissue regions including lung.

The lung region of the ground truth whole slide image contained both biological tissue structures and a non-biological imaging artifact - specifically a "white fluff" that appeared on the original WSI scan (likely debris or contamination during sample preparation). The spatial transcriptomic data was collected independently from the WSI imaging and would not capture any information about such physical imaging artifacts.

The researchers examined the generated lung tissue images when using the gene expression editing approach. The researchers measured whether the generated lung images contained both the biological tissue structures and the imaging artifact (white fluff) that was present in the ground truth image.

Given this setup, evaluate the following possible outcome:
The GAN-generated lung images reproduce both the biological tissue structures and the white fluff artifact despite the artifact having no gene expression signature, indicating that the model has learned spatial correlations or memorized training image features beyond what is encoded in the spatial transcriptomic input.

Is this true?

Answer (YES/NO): NO